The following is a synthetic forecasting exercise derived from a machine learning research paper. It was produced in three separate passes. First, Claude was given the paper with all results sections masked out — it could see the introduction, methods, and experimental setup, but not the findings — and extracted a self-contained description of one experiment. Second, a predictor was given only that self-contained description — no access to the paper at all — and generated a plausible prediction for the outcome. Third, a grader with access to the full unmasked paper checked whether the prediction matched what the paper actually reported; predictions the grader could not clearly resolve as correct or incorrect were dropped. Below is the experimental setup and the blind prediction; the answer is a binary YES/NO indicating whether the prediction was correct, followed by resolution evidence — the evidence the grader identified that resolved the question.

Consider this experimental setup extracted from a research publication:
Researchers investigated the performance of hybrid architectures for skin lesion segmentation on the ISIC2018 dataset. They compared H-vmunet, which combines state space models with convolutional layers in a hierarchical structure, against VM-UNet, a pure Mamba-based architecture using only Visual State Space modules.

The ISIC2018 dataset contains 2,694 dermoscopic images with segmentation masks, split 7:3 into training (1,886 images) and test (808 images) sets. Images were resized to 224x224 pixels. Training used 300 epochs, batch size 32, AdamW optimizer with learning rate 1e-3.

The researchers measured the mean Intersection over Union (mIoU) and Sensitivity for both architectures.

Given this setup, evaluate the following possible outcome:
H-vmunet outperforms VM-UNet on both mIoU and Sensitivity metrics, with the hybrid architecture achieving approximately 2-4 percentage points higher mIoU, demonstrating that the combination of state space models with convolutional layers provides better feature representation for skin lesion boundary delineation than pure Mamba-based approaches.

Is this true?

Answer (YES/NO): NO